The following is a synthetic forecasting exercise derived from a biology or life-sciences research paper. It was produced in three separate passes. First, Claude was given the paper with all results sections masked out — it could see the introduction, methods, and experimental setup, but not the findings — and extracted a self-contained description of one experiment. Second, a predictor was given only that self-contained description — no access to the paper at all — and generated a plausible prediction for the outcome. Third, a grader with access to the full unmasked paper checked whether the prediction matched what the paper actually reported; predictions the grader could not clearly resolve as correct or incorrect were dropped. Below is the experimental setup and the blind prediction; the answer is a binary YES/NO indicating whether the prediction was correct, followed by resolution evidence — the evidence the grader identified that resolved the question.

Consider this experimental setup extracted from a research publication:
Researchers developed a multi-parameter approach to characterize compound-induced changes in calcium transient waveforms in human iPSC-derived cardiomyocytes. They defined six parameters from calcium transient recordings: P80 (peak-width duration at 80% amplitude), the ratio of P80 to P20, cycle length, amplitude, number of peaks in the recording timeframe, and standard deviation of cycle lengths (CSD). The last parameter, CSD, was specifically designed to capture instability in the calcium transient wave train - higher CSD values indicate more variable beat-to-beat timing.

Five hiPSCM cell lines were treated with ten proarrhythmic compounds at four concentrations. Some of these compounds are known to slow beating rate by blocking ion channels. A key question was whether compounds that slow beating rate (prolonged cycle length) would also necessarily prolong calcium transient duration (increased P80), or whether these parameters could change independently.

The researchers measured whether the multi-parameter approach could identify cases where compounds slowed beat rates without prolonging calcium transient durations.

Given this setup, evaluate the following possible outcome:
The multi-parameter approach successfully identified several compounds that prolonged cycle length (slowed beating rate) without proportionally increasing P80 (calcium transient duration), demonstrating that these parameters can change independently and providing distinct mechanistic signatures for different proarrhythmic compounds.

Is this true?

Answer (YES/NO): YES